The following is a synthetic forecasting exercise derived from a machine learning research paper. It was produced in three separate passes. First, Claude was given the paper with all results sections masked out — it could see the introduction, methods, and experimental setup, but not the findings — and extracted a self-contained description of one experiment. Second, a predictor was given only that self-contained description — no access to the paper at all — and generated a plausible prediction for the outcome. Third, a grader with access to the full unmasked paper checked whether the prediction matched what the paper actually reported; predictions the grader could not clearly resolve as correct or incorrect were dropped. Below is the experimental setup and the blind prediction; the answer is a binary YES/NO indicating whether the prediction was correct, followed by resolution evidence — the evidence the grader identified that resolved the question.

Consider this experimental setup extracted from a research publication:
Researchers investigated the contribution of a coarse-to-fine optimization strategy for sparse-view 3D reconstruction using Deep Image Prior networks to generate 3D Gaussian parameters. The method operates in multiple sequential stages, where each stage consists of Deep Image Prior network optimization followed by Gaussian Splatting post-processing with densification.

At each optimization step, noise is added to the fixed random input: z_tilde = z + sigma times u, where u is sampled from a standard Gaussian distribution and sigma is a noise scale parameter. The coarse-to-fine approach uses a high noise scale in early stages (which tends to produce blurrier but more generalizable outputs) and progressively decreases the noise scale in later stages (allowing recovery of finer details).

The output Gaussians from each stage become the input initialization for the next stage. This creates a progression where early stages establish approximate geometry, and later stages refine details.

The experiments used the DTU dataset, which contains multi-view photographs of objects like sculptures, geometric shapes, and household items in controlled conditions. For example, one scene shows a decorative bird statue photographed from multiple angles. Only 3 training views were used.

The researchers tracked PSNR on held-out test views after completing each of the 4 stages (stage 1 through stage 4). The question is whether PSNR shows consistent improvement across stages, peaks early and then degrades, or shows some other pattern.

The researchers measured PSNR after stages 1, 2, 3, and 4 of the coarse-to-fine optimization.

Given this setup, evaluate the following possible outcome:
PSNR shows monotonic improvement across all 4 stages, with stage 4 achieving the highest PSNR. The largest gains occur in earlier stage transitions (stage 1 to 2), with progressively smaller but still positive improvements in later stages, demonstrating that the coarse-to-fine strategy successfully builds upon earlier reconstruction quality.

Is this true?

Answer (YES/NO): YES